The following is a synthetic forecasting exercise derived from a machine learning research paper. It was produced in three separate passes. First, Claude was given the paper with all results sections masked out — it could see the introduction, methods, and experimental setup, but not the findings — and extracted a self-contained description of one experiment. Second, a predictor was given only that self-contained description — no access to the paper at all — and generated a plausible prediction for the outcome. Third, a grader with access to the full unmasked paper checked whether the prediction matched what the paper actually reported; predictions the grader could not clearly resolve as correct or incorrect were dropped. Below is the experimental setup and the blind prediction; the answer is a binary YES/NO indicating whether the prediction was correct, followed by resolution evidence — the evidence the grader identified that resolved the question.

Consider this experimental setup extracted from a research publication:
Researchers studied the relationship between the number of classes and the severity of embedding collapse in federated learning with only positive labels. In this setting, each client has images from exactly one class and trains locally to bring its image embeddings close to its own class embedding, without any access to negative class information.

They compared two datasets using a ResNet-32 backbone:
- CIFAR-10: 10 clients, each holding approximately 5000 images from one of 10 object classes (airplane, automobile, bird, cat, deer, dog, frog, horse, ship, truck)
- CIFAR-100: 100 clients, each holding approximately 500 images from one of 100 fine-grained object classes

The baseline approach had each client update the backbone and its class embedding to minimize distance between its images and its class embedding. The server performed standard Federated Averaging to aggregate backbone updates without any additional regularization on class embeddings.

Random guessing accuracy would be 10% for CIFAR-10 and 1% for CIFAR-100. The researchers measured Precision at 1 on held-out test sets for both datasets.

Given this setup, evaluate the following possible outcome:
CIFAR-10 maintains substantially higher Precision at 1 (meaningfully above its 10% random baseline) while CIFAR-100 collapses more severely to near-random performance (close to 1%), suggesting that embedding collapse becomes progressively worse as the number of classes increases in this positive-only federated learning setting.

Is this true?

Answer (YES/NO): NO